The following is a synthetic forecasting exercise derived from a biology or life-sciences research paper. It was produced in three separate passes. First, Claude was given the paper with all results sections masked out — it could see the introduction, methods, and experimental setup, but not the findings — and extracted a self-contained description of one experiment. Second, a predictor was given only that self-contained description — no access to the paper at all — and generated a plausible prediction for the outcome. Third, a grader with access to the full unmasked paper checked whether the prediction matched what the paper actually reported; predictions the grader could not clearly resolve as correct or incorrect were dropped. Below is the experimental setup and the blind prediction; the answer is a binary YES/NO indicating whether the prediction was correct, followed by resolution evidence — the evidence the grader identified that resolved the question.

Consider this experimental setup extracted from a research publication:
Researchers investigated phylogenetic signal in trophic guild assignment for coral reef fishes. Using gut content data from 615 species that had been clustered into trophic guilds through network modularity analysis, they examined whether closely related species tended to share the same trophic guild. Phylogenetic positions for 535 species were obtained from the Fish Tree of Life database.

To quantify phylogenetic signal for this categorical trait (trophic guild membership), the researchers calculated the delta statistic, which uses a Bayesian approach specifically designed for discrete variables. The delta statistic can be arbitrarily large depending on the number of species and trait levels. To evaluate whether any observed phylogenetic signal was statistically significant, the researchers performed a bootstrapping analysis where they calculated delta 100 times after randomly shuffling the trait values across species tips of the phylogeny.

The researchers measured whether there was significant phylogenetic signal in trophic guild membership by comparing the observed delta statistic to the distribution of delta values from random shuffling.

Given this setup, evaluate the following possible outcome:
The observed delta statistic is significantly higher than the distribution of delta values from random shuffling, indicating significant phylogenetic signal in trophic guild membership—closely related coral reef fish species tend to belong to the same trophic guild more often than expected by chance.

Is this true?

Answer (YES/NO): YES